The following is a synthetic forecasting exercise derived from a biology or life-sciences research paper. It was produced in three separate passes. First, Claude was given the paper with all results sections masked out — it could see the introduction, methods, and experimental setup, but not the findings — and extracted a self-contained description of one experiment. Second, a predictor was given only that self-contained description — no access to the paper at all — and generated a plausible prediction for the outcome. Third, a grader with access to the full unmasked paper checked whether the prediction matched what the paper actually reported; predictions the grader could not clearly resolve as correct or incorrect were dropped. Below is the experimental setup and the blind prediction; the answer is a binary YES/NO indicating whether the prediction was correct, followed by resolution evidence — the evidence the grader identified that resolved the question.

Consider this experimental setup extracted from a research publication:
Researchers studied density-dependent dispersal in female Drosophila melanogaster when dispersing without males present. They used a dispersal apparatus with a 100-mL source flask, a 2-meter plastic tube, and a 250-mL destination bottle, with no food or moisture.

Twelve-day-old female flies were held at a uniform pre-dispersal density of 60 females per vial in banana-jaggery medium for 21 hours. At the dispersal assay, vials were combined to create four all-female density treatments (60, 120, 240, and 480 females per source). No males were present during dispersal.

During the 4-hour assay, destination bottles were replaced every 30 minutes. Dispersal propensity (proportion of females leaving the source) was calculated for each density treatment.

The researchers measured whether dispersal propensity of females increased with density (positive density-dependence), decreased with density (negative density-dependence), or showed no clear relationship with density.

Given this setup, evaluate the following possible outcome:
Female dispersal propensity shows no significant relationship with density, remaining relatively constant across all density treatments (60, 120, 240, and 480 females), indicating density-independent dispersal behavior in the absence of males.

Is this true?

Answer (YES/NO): YES